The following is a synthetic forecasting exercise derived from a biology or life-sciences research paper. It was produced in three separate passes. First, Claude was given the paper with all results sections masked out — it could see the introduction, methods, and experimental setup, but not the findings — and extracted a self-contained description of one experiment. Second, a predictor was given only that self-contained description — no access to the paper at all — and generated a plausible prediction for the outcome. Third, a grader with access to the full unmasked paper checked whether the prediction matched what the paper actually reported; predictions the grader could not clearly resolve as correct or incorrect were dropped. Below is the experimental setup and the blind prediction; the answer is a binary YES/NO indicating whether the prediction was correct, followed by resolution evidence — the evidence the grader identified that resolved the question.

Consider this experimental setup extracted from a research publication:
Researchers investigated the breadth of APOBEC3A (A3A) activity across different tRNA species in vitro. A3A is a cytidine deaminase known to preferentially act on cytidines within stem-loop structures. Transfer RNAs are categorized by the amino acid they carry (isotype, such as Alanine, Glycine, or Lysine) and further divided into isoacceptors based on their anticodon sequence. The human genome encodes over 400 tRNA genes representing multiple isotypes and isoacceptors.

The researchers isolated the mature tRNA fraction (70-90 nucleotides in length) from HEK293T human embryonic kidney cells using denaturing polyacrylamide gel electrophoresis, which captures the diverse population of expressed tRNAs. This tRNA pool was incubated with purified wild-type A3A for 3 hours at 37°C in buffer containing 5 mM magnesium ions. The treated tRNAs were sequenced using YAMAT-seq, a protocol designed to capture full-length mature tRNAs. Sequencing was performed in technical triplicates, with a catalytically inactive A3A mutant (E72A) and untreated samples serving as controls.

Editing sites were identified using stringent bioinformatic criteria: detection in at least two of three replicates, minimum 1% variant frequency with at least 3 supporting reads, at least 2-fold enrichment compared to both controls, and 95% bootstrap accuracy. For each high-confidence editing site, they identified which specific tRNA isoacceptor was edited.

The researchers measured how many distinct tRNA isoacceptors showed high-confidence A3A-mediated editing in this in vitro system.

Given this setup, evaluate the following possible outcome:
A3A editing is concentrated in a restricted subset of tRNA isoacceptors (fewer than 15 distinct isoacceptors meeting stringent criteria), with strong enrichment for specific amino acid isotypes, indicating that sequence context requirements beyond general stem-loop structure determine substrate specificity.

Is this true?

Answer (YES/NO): NO